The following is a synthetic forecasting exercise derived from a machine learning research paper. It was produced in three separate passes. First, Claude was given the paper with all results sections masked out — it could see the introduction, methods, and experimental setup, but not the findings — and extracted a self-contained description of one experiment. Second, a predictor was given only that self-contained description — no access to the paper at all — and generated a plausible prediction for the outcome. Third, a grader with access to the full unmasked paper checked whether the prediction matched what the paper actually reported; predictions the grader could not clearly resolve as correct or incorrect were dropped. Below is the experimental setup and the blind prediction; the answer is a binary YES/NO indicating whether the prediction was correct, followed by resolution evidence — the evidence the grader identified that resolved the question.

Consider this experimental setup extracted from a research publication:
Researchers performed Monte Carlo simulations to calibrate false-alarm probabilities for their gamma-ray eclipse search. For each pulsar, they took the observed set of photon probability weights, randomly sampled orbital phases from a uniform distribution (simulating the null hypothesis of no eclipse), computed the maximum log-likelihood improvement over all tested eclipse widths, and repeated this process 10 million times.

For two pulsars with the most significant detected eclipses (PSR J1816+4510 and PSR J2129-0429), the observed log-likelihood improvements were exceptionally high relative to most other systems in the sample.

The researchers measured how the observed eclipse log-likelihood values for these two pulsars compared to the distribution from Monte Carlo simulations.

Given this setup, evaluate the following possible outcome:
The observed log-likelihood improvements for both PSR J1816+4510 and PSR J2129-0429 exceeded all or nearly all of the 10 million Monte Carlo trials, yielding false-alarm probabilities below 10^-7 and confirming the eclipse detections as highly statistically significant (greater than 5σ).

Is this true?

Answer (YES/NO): YES